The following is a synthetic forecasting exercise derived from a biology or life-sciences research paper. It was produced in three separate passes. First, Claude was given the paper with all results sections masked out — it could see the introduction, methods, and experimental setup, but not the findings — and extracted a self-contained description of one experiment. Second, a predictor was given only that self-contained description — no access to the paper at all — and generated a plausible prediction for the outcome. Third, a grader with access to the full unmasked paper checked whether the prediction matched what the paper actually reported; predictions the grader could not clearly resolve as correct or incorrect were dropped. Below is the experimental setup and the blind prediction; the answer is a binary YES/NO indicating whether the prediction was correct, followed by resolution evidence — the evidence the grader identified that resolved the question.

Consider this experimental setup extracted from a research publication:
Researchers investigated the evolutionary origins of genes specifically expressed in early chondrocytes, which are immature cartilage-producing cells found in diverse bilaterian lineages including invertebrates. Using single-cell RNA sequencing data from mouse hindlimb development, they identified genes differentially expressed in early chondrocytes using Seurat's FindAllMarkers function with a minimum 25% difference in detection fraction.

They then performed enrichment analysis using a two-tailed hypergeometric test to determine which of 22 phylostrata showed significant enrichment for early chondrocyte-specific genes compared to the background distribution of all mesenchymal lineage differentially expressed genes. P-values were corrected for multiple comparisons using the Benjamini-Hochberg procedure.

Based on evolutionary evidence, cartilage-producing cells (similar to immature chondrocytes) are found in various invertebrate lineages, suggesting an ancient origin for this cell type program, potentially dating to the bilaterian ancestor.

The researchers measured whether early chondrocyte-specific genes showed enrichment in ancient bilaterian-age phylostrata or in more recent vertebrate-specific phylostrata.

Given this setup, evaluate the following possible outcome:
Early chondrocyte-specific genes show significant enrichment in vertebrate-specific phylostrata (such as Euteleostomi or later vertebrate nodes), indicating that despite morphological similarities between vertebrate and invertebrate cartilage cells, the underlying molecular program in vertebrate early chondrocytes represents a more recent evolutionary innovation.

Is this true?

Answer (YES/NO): NO